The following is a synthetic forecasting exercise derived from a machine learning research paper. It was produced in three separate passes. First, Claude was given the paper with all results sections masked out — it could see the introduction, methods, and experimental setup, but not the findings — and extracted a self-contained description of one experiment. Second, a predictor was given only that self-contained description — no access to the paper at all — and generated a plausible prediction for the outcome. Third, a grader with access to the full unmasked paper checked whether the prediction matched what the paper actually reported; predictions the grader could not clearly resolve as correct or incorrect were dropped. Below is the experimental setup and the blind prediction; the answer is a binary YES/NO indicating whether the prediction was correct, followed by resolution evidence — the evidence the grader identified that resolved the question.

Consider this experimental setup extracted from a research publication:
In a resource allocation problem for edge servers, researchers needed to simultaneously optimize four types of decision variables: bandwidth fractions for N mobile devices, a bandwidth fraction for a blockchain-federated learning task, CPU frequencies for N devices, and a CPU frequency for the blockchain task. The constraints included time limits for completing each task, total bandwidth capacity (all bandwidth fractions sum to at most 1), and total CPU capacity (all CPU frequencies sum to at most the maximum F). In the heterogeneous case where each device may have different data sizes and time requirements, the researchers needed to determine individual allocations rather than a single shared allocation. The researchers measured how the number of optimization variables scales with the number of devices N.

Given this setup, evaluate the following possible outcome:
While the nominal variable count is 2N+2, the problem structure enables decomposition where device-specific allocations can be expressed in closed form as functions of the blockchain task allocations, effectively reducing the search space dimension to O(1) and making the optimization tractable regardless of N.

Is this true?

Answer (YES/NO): NO